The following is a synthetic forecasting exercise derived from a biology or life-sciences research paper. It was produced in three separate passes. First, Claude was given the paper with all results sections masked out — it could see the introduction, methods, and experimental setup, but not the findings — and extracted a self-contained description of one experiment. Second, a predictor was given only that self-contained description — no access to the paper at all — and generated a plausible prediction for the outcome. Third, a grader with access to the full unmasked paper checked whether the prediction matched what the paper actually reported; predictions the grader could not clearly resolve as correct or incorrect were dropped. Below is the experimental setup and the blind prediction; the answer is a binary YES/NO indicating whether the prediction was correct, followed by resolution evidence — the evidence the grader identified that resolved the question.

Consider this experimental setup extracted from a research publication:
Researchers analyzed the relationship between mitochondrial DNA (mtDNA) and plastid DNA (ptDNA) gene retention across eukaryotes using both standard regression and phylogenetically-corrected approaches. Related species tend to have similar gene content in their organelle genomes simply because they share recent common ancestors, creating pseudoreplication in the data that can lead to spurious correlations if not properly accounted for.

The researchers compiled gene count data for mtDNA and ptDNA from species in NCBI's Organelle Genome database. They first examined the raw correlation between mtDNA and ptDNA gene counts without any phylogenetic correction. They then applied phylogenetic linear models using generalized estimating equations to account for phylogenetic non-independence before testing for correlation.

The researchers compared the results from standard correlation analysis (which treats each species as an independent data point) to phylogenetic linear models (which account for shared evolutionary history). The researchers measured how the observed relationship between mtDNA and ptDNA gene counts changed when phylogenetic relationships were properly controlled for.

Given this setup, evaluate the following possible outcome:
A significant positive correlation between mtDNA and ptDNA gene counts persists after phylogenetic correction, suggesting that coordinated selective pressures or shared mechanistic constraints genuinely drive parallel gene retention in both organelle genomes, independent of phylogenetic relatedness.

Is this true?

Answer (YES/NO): YES